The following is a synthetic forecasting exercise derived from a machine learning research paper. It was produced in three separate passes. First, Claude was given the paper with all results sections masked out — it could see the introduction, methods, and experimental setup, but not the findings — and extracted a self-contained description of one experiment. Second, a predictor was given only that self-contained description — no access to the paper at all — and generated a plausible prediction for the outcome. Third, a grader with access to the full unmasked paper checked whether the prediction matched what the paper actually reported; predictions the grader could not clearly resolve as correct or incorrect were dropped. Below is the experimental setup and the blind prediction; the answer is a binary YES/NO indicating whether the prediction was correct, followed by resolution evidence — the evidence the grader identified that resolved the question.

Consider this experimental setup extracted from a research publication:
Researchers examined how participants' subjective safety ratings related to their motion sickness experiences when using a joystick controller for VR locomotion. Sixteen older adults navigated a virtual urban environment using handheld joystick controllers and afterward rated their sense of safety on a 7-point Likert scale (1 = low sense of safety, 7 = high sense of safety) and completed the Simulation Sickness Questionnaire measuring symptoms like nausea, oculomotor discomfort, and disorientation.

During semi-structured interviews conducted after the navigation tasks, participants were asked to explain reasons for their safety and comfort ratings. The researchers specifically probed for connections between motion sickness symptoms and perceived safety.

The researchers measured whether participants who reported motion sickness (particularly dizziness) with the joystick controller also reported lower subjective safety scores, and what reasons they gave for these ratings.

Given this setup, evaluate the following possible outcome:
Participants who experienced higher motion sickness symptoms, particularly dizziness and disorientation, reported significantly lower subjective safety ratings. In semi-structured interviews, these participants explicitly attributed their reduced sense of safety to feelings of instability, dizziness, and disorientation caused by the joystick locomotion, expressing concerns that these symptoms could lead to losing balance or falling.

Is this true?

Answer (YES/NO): NO